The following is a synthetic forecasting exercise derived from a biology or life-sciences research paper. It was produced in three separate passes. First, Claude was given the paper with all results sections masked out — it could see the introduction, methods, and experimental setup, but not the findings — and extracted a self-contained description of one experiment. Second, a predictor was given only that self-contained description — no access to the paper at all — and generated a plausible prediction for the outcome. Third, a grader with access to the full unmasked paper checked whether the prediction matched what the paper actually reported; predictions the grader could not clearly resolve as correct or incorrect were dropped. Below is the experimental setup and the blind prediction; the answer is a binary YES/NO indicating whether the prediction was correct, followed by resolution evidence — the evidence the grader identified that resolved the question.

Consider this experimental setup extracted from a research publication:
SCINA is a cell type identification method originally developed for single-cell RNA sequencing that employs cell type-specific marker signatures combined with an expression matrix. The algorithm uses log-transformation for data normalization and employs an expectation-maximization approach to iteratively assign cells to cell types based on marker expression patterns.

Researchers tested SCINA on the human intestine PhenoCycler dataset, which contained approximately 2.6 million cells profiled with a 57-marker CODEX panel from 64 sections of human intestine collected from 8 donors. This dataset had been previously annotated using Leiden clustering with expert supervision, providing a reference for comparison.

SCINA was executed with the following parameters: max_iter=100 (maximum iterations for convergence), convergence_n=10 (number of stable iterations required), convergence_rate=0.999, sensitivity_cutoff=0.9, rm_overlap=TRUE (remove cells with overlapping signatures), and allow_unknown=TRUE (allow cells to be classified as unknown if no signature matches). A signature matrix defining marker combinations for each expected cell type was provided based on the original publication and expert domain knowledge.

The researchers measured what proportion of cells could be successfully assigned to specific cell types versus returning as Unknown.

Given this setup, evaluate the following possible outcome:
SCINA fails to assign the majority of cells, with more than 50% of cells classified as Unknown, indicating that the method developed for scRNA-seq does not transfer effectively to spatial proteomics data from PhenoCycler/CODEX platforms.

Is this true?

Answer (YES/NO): YES